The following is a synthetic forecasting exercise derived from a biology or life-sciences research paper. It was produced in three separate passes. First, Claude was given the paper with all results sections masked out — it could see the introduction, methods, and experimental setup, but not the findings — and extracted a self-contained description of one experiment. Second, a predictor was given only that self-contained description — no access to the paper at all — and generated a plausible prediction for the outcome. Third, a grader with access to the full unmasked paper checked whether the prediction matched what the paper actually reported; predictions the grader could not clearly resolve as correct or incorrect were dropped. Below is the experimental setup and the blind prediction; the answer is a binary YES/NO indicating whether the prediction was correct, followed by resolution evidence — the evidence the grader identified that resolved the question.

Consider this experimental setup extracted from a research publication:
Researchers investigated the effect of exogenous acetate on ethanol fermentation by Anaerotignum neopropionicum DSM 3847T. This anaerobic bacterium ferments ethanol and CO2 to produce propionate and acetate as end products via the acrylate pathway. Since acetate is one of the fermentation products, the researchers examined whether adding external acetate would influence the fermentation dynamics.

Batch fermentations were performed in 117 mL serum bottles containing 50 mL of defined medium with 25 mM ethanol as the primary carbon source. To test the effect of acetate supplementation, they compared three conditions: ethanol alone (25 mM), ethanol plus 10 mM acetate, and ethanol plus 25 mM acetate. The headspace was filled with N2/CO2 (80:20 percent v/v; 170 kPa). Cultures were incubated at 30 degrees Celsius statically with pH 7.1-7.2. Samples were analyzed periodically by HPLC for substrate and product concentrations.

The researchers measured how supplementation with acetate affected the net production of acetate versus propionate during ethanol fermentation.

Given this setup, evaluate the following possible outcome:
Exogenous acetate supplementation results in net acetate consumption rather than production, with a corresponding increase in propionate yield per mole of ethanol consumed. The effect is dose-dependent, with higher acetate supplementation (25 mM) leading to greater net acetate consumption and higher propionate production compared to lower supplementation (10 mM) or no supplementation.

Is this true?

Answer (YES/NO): NO